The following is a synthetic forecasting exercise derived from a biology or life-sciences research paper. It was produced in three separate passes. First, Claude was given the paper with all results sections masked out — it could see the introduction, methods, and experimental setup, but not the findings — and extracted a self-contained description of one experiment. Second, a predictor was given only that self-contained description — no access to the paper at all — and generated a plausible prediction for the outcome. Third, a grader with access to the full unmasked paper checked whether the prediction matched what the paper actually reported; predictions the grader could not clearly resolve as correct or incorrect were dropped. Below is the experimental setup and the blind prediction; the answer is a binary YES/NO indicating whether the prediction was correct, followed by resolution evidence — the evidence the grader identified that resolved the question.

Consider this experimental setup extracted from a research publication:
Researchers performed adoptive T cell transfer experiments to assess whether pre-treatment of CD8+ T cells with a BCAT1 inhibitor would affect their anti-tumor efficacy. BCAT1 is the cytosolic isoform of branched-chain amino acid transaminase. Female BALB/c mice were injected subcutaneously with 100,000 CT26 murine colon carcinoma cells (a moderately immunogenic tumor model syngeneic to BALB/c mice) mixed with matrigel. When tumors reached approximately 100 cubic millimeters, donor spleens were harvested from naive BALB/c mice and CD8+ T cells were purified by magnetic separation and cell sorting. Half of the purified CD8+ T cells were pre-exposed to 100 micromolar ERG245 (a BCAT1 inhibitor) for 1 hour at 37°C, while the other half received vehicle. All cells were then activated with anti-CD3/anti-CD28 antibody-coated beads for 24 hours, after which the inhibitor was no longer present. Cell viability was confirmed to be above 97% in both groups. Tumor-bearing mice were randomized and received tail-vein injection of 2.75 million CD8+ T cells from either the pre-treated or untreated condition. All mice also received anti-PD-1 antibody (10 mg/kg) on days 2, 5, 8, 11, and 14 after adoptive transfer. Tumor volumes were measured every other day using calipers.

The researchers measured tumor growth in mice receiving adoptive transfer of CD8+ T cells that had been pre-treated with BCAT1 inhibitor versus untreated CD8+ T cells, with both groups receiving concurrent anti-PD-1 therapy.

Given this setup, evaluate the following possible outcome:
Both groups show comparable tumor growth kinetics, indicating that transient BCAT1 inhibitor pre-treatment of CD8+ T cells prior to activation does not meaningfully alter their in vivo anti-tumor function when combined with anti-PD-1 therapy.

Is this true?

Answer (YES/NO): NO